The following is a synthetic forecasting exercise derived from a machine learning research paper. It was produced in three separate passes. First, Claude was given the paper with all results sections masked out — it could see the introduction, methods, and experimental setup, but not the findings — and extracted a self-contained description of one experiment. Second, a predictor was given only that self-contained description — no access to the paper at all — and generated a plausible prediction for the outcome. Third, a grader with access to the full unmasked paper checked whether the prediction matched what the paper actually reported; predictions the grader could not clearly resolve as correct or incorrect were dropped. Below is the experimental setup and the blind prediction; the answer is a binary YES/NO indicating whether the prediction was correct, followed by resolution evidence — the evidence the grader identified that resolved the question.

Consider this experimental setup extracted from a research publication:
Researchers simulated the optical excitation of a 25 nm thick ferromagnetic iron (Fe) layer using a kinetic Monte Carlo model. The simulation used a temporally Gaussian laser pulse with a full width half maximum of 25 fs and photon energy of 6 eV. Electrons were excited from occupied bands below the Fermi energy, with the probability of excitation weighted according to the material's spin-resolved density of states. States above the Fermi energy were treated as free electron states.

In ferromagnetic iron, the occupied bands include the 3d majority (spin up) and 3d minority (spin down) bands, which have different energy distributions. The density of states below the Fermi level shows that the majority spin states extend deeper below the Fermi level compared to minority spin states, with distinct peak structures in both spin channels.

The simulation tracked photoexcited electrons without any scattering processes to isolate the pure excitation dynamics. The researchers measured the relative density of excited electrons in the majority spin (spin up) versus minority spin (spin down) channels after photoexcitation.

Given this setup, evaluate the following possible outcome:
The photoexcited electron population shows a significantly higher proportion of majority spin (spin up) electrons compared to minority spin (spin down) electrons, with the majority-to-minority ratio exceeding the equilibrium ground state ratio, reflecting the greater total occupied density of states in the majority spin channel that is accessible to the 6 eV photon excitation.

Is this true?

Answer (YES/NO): YES